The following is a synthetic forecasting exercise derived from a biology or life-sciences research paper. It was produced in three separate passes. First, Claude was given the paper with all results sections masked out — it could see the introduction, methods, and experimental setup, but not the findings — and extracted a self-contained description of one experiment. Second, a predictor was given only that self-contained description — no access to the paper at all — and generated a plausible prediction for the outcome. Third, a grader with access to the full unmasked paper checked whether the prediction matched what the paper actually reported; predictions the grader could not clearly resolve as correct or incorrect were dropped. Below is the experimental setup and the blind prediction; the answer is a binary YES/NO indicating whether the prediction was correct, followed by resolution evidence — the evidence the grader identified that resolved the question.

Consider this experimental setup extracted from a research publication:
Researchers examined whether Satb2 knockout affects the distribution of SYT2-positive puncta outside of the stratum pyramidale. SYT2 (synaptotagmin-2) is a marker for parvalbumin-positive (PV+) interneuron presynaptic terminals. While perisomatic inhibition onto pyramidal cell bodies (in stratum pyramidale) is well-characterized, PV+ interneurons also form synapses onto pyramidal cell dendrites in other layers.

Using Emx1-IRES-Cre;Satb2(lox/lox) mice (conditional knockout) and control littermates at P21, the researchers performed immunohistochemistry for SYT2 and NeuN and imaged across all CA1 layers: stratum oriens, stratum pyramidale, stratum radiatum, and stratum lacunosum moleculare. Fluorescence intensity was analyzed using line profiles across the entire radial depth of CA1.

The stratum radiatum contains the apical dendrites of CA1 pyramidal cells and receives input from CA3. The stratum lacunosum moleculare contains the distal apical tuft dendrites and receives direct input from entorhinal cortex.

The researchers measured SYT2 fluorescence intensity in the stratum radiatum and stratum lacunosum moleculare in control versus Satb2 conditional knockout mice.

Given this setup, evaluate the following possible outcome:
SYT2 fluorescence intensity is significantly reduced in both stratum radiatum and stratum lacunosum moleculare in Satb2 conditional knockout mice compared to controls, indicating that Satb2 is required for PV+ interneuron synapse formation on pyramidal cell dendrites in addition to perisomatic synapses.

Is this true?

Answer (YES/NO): NO